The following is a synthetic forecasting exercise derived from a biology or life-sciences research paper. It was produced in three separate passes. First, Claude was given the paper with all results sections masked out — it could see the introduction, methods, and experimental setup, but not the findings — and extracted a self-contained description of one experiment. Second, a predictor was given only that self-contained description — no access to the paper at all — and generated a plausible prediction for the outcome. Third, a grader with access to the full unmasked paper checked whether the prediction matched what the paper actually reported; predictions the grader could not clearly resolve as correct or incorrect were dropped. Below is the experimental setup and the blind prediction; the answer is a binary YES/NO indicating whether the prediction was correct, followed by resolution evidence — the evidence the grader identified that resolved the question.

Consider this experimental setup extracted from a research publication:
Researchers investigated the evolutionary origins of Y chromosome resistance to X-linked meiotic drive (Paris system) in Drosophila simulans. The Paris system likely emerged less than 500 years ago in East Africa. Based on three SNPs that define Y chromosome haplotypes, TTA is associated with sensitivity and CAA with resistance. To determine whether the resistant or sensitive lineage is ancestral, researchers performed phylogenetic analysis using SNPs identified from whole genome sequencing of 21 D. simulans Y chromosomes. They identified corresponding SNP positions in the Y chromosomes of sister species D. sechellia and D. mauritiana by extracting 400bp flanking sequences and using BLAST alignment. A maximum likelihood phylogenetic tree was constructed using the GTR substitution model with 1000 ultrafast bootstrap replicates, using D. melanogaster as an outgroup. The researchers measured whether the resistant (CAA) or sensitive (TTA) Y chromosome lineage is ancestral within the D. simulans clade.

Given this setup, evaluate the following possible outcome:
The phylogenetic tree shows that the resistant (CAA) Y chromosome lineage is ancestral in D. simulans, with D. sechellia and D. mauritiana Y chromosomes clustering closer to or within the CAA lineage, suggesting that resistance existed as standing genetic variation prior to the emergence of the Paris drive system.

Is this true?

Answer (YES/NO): YES